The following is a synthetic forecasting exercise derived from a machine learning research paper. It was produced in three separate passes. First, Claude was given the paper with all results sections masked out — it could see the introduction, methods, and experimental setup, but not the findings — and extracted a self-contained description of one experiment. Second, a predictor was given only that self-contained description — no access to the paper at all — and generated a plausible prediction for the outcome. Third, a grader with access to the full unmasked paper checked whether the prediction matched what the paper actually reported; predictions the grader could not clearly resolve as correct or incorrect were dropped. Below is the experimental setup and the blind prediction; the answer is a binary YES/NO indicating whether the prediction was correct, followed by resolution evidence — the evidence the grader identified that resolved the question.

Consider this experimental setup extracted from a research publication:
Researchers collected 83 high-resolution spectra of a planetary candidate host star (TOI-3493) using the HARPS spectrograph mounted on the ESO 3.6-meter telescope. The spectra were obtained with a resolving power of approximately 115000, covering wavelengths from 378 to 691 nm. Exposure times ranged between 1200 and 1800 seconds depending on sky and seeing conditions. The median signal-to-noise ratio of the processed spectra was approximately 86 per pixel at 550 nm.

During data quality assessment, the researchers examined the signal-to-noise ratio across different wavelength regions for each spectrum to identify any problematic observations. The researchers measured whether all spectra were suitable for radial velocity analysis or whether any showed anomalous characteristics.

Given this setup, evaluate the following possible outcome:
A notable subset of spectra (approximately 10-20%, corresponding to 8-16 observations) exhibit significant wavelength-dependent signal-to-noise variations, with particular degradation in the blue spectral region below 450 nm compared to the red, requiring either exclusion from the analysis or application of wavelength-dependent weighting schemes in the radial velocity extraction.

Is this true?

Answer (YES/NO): NO